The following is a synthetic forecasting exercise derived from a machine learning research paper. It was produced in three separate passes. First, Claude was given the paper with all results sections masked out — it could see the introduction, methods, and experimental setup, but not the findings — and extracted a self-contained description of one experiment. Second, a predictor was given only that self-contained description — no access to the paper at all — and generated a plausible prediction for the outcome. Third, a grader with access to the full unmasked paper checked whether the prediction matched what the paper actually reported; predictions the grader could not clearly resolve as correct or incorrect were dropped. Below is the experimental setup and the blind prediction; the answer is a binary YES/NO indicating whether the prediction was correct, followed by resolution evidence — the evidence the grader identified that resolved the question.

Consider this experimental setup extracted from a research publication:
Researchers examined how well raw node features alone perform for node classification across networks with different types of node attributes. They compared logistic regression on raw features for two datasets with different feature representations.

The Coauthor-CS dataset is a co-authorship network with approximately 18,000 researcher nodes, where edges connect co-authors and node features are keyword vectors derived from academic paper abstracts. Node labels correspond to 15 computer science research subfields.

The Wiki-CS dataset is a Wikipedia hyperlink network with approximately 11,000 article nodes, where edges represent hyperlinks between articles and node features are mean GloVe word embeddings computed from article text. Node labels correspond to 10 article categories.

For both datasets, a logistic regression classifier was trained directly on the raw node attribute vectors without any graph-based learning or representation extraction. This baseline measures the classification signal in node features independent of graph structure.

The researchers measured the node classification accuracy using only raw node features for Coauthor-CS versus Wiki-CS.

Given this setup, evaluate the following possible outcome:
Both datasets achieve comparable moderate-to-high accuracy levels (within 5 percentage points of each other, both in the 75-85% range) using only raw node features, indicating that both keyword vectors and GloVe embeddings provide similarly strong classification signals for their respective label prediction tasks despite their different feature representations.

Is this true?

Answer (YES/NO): NO